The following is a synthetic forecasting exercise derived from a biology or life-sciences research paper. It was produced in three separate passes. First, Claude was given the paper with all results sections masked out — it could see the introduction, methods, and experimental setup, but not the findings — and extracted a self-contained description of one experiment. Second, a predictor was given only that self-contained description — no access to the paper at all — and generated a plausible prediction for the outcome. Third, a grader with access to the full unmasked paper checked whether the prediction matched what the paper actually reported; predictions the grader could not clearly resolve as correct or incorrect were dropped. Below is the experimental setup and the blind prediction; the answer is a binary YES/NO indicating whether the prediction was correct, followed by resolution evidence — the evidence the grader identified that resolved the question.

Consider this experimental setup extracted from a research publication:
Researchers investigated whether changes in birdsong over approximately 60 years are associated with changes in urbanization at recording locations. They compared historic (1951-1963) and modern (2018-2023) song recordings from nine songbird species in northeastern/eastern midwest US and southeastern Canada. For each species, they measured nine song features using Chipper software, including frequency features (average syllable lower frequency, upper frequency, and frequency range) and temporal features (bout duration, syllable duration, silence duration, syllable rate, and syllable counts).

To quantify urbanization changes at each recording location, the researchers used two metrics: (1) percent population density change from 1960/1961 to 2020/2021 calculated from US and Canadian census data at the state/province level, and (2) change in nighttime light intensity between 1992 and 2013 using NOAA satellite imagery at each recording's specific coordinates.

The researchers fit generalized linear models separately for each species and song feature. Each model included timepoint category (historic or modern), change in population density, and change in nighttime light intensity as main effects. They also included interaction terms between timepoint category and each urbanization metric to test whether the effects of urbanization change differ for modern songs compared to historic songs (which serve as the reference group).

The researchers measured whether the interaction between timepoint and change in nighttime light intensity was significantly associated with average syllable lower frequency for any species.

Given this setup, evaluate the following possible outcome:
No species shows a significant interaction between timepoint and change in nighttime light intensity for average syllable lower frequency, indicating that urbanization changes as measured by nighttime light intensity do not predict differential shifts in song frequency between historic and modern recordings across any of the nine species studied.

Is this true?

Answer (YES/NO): YES